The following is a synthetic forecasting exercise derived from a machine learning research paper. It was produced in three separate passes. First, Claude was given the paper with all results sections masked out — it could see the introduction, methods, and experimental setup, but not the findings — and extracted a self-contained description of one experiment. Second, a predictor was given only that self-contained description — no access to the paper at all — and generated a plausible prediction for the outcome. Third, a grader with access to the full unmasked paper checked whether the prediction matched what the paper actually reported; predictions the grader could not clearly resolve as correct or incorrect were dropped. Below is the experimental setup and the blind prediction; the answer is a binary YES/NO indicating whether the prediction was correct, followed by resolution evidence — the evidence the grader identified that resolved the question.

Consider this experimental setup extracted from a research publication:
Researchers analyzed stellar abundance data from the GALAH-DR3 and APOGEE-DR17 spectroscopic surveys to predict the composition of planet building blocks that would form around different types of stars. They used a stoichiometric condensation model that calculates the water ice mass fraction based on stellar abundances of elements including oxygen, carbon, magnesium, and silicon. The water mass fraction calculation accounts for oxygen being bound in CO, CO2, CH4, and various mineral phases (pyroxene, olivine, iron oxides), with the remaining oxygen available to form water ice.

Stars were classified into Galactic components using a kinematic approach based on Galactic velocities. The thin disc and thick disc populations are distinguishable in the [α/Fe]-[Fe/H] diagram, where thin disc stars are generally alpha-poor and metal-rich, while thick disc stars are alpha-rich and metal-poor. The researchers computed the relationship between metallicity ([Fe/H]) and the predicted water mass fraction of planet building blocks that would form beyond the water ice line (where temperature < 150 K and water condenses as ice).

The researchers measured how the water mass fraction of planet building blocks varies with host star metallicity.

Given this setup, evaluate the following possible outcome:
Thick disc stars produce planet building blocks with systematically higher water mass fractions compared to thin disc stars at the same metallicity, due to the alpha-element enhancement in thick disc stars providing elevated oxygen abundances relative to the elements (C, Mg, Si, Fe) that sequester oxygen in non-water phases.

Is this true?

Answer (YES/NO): NO